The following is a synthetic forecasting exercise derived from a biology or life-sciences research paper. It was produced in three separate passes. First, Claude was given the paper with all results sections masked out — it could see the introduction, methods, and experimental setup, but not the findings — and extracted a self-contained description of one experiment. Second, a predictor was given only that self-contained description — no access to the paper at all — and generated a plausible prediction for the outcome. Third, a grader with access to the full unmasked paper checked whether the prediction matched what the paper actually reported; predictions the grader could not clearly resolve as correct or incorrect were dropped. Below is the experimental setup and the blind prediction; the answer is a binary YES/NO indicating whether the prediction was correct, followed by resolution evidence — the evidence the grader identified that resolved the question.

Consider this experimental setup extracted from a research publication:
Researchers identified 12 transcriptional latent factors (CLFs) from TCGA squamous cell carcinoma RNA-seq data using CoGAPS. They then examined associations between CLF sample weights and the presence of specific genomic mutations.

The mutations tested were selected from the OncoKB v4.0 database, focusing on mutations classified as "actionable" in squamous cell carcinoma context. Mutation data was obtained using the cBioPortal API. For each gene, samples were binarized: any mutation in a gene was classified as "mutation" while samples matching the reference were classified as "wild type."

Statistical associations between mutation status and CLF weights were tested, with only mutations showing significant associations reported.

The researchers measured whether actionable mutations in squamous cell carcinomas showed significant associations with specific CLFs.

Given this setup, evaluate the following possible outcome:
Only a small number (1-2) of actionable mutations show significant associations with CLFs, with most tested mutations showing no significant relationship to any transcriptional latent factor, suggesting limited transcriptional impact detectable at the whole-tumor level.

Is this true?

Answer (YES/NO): YES